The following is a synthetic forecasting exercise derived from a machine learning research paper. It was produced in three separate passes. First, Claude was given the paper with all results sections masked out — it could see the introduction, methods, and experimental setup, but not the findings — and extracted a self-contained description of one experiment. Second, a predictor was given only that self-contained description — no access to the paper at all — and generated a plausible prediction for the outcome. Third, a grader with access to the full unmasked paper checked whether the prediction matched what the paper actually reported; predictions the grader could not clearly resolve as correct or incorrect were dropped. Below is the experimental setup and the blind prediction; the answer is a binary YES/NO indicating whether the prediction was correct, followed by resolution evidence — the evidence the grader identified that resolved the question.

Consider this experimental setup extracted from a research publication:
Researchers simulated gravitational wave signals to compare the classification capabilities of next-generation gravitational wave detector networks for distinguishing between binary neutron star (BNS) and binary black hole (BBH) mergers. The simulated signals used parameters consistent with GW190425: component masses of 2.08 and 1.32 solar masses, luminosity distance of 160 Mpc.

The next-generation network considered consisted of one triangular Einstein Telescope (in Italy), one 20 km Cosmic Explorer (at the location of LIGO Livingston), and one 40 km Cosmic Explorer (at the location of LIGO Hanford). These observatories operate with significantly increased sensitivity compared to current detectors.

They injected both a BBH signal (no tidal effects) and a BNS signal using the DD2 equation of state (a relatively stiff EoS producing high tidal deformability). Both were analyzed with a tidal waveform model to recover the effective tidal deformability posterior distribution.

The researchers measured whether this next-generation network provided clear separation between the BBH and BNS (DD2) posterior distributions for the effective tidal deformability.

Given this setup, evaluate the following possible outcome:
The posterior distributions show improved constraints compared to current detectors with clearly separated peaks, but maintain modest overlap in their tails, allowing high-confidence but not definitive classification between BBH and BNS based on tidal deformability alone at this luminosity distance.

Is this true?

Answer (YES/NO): NO